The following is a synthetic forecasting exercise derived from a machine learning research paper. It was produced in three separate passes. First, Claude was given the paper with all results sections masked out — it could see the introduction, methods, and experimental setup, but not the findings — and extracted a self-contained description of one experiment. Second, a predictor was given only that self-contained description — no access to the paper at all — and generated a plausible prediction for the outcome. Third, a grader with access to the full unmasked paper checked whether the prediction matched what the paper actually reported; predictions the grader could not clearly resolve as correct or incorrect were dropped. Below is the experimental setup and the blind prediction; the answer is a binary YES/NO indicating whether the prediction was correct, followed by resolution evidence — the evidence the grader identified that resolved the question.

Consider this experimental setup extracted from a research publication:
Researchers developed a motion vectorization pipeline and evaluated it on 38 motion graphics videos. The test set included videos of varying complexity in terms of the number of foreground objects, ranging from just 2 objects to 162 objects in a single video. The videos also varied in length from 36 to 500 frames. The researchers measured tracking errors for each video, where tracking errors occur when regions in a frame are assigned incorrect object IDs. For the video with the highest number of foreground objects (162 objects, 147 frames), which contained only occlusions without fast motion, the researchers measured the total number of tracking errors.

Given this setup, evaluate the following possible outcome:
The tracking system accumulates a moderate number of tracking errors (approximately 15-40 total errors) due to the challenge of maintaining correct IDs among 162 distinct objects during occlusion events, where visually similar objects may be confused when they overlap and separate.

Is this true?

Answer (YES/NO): NO